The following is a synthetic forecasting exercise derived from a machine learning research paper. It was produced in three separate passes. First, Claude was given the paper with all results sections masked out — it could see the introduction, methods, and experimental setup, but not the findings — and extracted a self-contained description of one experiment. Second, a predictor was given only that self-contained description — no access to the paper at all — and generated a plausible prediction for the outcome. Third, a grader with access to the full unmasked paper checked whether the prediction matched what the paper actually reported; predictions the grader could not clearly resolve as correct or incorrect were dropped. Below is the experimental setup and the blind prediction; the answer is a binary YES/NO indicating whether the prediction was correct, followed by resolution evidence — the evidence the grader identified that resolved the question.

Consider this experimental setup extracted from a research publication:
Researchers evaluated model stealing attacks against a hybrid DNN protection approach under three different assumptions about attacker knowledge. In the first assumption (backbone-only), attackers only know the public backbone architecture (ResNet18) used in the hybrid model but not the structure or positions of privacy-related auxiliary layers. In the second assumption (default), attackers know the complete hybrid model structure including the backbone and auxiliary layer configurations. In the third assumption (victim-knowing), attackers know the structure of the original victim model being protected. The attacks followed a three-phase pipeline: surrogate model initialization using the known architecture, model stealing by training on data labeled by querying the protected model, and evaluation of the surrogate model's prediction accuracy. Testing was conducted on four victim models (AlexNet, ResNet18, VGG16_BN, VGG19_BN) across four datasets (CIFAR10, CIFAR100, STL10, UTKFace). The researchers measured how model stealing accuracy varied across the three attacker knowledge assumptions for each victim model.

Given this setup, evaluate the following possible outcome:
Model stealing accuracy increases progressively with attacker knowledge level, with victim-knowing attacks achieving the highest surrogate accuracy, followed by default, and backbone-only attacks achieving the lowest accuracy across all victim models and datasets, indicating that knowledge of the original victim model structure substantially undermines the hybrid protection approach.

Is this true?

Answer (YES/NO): NO